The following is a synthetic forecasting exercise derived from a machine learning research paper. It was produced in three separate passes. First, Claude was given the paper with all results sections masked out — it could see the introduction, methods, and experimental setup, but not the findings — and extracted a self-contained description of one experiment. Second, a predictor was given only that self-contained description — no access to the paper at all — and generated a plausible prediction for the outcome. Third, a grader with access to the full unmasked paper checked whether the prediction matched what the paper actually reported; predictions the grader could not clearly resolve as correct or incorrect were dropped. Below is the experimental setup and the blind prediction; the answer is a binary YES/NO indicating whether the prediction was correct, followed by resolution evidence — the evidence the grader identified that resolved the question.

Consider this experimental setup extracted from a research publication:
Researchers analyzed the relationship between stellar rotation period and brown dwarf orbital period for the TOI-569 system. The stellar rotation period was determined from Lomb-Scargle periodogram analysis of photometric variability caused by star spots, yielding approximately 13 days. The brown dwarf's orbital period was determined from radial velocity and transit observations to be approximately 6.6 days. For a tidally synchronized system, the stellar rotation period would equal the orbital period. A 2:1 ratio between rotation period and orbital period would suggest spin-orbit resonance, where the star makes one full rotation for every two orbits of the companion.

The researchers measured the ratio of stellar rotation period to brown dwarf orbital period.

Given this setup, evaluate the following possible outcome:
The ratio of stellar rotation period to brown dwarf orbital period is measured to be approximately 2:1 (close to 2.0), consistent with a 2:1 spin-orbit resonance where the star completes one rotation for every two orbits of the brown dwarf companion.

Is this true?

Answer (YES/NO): YES